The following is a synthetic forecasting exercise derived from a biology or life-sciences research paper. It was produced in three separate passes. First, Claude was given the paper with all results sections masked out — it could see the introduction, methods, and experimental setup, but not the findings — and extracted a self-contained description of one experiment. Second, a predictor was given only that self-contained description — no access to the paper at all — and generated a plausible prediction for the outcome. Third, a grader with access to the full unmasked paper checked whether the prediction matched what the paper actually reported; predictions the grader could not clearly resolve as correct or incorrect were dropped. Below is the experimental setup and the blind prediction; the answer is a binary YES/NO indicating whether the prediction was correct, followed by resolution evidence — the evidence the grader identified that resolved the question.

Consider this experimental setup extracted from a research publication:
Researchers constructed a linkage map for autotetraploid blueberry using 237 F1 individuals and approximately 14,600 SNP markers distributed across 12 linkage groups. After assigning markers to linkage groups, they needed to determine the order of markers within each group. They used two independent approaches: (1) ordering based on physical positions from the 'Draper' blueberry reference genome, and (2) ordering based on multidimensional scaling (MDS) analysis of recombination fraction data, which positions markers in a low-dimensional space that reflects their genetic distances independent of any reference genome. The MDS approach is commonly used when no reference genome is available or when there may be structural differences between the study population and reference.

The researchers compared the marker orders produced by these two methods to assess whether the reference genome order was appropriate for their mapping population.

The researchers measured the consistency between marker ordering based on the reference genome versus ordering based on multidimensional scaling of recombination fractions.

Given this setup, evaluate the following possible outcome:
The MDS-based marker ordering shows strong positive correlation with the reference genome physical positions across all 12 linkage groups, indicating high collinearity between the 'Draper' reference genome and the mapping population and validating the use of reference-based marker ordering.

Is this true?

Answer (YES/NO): NO